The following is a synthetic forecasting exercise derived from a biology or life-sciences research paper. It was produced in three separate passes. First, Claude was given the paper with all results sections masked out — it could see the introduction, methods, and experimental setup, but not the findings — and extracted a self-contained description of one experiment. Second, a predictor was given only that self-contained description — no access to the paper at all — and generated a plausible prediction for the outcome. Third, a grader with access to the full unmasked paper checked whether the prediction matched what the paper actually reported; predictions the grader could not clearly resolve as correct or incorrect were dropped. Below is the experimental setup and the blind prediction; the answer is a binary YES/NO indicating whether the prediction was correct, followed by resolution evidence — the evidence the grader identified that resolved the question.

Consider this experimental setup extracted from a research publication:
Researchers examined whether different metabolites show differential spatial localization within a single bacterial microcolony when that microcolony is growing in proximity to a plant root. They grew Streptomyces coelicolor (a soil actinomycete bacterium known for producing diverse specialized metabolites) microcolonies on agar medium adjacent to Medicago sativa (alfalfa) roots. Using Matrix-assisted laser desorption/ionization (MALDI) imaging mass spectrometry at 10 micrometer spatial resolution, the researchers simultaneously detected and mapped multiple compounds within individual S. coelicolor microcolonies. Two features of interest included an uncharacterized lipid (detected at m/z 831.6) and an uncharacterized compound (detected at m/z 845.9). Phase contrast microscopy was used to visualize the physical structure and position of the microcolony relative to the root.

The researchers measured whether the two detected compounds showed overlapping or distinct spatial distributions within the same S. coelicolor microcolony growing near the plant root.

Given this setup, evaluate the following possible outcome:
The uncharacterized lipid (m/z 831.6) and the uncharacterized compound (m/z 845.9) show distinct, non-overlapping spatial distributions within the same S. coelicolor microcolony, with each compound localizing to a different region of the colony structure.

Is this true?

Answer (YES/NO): YES